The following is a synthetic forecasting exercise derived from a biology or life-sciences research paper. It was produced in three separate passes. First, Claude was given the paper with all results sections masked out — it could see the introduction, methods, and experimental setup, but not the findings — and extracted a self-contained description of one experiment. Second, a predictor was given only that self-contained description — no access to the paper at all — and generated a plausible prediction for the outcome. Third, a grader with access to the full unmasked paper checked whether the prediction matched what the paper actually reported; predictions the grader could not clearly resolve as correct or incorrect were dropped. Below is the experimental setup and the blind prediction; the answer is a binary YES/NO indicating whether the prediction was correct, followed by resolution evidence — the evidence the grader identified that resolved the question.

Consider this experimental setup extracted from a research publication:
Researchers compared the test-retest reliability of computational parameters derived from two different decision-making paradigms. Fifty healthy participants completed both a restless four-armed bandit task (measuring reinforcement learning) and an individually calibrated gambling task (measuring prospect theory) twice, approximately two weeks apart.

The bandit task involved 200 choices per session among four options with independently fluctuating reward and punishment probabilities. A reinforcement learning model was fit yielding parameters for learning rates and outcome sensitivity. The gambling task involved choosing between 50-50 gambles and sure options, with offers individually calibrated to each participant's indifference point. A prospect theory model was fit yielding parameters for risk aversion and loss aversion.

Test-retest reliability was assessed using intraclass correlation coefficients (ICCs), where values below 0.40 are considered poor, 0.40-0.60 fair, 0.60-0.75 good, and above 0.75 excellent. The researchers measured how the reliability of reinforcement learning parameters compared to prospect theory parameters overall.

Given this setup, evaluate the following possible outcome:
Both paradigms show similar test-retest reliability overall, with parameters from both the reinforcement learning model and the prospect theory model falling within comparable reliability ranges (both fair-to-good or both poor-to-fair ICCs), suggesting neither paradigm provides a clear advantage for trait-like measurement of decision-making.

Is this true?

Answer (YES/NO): NO